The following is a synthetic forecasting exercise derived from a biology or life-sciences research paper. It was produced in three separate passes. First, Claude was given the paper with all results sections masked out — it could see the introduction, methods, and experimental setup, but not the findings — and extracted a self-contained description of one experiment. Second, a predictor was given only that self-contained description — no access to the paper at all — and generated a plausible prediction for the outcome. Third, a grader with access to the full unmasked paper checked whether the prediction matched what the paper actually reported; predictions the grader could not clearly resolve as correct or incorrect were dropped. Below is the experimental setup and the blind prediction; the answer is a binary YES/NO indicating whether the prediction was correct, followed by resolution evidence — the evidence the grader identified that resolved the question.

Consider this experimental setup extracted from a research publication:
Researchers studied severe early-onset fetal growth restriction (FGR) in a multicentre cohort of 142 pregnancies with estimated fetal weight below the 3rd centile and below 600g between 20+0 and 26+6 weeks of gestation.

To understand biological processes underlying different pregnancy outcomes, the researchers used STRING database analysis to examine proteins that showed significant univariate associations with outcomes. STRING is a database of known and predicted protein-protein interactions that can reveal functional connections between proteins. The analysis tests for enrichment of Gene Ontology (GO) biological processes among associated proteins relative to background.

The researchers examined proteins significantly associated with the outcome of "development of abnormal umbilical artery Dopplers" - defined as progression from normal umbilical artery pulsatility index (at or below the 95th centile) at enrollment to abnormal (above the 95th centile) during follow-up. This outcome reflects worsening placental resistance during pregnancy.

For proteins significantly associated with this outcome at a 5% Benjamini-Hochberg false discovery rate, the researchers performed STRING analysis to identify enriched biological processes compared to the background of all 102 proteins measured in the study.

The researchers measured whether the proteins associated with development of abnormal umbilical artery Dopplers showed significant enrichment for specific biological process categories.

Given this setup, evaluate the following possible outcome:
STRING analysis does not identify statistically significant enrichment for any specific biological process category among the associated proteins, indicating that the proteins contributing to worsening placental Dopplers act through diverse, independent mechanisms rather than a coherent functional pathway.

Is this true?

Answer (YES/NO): NO